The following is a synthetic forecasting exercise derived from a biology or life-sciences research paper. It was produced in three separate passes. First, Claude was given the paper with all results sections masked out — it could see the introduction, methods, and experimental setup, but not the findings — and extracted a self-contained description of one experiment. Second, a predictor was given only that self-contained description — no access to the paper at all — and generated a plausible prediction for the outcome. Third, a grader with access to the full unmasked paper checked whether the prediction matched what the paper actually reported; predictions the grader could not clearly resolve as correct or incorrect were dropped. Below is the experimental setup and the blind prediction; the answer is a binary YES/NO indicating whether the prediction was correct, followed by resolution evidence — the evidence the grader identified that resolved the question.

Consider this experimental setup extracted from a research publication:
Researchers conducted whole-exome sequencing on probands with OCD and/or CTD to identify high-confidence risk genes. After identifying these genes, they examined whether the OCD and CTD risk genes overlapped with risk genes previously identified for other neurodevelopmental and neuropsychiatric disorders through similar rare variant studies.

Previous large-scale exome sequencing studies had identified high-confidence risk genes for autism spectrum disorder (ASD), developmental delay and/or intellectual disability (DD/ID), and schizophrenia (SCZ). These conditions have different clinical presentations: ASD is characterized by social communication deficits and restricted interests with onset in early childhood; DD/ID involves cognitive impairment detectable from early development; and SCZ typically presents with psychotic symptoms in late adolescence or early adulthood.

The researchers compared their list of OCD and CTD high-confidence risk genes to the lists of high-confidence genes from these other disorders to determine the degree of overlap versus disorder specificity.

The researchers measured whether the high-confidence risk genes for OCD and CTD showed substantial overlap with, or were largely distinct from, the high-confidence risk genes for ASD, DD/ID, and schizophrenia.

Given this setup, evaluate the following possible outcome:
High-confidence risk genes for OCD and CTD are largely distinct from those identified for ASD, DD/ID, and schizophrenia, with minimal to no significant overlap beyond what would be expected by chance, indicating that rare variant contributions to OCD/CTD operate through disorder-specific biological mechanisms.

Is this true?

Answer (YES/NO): NO